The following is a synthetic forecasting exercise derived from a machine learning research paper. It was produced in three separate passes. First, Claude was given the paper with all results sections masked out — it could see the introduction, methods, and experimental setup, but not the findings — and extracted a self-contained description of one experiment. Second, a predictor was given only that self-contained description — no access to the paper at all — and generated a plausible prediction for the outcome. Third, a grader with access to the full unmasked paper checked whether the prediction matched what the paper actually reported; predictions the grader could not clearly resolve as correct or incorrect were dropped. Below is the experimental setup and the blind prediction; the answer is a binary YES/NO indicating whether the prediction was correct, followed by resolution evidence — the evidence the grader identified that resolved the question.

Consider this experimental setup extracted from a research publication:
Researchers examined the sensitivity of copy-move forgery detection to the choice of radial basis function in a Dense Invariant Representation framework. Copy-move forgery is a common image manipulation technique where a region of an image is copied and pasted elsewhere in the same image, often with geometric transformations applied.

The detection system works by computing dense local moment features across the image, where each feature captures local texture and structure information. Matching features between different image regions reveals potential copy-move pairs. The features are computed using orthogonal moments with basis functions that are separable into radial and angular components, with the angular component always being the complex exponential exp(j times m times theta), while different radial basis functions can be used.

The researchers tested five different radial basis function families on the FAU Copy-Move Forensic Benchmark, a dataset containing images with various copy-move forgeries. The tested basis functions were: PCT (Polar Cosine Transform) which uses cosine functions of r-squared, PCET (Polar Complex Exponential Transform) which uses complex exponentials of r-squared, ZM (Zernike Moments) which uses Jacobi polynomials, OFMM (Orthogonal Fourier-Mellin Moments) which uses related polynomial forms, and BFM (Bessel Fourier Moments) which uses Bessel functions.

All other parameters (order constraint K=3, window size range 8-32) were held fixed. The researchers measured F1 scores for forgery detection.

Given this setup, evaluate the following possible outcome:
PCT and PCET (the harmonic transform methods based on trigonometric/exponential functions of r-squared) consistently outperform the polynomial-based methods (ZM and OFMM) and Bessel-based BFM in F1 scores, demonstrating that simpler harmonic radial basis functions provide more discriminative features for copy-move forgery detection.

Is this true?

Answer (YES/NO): NO